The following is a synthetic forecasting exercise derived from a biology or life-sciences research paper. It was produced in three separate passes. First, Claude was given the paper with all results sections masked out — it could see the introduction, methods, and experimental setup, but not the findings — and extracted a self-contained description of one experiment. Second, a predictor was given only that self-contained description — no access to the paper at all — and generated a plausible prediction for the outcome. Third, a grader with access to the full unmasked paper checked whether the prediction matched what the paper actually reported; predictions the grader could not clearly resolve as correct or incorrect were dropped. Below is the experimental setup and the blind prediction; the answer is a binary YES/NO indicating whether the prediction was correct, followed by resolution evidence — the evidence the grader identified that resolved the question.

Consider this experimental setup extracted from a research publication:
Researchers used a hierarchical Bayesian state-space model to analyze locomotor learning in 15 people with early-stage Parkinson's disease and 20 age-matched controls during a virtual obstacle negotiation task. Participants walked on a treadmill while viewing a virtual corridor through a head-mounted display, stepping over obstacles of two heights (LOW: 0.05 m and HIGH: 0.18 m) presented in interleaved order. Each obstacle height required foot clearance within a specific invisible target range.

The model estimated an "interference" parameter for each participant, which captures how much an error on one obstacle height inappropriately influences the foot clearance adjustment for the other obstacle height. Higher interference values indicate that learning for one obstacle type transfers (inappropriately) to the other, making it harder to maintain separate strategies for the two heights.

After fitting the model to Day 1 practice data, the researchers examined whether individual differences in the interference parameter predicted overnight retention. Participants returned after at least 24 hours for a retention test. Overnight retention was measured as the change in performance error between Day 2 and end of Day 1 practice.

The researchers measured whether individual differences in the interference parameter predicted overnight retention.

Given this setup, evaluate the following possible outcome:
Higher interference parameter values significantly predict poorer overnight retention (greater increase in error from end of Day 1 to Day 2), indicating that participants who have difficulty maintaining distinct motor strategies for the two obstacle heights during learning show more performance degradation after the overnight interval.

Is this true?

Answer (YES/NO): NO